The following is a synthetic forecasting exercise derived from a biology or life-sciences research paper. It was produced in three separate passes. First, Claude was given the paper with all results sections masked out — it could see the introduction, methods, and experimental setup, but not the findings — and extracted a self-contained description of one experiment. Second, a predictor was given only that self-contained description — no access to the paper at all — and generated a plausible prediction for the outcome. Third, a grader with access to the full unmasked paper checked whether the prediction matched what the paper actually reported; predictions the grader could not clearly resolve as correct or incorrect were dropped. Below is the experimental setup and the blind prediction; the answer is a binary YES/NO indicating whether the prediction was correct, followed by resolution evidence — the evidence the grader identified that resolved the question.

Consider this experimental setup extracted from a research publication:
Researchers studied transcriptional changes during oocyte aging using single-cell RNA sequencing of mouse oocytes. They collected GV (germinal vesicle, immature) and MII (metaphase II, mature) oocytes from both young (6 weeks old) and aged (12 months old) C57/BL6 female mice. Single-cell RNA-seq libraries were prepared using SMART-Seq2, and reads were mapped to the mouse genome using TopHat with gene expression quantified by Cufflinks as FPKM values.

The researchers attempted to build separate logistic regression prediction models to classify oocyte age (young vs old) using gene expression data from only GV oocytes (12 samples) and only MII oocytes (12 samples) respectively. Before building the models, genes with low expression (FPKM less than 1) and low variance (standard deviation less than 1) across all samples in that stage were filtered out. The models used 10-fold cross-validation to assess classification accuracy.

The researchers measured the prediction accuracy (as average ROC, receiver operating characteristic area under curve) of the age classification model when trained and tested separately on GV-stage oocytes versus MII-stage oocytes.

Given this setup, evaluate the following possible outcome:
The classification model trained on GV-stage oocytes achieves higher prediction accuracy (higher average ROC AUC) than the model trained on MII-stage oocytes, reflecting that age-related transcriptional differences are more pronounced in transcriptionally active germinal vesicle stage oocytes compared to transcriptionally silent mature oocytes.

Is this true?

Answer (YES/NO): YES